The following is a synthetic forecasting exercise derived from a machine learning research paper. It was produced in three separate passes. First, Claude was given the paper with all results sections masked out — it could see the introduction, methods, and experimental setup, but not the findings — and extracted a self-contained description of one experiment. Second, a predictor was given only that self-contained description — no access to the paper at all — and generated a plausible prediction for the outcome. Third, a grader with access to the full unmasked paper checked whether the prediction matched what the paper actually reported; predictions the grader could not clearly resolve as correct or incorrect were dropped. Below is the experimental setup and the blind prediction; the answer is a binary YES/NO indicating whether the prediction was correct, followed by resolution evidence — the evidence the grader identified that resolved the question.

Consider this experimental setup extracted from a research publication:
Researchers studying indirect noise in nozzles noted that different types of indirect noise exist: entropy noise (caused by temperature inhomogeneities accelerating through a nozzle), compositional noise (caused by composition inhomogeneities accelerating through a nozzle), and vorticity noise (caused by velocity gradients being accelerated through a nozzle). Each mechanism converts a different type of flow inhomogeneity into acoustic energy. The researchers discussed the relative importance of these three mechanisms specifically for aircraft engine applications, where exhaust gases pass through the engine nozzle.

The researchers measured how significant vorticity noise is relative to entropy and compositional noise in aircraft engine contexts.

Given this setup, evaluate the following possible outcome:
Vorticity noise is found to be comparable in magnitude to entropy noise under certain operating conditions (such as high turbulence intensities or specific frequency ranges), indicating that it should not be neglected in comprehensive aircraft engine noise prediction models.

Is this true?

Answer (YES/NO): NO